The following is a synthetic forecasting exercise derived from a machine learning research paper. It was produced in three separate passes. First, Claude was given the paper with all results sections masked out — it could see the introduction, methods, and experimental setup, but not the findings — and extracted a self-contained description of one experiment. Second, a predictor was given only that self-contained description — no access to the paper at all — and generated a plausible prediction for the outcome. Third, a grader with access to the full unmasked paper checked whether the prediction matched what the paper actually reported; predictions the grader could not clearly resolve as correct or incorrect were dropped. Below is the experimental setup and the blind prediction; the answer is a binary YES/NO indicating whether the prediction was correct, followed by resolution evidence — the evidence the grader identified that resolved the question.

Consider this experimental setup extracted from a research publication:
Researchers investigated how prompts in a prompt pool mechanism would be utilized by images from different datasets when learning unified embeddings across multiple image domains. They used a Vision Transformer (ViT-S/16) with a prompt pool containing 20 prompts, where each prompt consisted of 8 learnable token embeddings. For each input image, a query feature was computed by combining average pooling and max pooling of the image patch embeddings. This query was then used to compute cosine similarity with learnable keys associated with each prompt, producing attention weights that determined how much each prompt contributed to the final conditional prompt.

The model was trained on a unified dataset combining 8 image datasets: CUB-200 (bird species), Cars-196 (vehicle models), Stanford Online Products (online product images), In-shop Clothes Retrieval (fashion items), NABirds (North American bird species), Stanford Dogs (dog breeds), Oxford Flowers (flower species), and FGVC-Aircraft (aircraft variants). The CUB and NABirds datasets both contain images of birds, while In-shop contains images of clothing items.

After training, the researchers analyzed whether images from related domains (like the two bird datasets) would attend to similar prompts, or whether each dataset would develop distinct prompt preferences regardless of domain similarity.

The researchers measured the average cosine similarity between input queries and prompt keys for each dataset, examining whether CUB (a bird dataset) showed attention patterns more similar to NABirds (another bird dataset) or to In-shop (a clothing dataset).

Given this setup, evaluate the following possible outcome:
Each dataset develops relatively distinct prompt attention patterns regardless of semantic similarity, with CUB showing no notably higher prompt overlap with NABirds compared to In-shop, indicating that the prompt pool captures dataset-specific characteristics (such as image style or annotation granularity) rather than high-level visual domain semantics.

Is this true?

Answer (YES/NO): NO